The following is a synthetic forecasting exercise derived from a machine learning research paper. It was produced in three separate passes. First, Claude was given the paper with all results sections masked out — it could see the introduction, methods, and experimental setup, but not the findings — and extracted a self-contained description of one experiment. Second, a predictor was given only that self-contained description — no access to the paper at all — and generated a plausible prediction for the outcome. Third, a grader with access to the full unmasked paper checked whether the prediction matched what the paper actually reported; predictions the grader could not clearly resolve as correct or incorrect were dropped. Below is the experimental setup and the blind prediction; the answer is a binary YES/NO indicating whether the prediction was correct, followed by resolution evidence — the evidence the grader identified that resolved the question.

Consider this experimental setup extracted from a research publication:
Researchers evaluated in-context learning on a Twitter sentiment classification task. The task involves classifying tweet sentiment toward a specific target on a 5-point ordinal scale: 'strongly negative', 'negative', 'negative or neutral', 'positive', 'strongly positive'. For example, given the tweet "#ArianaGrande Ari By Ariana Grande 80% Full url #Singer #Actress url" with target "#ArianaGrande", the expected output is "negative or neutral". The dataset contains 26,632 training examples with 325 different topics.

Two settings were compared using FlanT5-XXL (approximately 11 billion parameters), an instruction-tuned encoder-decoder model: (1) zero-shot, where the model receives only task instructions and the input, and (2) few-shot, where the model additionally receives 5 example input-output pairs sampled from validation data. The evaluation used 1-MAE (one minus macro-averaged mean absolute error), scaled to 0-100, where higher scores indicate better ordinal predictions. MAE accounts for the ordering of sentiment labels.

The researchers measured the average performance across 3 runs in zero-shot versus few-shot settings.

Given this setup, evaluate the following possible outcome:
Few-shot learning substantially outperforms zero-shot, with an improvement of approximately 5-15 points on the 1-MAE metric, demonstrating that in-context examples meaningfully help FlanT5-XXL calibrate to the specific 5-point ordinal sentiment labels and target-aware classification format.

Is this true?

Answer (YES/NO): NO